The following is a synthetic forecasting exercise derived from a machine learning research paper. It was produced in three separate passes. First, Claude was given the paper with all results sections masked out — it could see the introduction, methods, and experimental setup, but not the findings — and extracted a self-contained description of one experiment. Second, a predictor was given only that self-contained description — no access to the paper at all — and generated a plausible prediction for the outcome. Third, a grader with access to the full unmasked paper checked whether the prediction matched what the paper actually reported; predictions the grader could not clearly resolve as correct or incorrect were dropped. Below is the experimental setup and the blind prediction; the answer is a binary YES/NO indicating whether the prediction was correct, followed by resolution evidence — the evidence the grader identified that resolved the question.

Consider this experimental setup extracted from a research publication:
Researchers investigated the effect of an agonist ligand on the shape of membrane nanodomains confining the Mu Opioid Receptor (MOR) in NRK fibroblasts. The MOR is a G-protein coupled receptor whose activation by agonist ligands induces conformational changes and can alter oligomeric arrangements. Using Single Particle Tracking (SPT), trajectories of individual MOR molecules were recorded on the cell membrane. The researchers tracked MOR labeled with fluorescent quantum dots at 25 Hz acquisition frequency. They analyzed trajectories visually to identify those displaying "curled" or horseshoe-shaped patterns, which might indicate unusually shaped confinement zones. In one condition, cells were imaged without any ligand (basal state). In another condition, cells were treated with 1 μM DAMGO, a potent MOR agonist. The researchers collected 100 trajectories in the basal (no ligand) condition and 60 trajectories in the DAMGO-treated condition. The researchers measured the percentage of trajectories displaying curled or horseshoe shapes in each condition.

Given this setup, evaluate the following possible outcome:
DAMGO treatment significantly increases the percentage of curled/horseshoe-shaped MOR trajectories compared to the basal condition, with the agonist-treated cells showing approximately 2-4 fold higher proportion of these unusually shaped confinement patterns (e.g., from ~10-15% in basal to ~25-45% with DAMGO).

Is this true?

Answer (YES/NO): NO